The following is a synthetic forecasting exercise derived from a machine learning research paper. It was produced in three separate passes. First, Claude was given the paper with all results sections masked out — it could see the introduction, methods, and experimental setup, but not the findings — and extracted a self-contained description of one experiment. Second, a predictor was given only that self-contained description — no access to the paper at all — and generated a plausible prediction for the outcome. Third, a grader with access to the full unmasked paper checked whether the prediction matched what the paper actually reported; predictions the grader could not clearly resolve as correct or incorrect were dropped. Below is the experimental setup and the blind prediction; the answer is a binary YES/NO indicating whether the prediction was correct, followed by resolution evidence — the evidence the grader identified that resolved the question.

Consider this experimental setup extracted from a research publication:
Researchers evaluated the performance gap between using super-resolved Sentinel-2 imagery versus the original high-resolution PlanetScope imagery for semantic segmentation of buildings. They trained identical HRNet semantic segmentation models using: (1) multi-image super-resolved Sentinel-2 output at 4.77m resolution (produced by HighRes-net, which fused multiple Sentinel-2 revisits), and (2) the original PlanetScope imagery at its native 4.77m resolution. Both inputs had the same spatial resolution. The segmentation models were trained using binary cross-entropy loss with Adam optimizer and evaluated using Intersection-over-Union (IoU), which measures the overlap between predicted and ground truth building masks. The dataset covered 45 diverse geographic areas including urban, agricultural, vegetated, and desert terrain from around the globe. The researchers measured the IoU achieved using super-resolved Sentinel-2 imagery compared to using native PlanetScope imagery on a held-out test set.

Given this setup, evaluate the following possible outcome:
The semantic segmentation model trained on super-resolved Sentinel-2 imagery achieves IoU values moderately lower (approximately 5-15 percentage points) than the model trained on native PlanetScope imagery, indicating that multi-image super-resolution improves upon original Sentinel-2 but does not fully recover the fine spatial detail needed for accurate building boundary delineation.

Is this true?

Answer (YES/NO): NO